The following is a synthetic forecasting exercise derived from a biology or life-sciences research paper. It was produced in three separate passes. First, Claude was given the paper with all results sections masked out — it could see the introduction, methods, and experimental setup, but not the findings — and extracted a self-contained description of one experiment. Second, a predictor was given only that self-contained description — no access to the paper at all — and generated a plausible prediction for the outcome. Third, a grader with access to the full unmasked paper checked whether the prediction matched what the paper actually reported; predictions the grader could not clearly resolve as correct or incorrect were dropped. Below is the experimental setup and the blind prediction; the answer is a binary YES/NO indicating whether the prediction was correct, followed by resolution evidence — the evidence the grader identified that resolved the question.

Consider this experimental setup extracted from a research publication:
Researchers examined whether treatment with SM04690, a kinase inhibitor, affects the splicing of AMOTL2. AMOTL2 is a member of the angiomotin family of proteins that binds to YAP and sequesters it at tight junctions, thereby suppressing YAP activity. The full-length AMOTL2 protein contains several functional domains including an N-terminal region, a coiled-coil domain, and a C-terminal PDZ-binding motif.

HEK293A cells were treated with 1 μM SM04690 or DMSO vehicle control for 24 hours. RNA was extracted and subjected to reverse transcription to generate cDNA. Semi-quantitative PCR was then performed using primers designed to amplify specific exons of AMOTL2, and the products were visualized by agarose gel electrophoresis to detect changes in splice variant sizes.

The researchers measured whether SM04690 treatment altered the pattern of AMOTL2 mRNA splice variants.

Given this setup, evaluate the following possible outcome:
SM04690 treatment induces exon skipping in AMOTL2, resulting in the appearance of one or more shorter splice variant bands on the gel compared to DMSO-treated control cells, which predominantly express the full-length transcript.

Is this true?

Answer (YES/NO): YES